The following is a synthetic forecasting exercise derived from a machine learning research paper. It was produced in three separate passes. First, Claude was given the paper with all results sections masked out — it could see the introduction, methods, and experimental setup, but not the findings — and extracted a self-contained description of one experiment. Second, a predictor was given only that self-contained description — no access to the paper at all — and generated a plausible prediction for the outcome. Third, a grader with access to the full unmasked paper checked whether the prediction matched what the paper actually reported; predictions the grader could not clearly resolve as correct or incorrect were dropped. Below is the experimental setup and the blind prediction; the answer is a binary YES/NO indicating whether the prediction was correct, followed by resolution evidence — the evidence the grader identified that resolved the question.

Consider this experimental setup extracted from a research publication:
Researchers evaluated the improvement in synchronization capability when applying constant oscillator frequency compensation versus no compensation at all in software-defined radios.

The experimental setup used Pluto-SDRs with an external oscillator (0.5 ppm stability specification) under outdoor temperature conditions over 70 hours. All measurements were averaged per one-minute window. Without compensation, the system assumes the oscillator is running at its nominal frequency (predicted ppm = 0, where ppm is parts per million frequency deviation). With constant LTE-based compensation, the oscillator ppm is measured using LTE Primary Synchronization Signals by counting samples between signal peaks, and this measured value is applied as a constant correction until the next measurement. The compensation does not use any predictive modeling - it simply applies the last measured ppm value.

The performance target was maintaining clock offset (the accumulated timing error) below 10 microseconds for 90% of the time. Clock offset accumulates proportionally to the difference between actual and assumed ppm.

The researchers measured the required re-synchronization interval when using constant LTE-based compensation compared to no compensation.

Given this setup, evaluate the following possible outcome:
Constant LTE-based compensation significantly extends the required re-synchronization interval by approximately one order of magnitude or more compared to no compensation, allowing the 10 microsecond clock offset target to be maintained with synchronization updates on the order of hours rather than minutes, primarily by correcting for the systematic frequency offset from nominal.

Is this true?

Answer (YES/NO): NO